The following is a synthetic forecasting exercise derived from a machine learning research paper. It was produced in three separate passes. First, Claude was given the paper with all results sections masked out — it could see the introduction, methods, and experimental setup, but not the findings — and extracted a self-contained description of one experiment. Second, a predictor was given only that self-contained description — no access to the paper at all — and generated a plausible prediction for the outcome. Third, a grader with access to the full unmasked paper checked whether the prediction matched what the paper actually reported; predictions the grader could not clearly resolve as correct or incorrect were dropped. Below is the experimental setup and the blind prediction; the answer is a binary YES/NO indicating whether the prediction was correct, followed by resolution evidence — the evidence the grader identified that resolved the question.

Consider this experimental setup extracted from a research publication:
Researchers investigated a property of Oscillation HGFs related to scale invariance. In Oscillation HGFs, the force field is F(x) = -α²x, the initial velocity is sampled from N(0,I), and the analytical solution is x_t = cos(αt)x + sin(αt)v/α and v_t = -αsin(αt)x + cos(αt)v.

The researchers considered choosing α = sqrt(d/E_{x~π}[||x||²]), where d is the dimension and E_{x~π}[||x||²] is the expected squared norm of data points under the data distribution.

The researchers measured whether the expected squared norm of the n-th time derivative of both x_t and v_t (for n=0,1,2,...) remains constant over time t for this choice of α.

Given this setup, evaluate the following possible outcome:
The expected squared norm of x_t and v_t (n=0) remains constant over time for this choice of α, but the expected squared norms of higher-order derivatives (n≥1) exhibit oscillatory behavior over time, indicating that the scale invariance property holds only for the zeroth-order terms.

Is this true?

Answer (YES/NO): NO